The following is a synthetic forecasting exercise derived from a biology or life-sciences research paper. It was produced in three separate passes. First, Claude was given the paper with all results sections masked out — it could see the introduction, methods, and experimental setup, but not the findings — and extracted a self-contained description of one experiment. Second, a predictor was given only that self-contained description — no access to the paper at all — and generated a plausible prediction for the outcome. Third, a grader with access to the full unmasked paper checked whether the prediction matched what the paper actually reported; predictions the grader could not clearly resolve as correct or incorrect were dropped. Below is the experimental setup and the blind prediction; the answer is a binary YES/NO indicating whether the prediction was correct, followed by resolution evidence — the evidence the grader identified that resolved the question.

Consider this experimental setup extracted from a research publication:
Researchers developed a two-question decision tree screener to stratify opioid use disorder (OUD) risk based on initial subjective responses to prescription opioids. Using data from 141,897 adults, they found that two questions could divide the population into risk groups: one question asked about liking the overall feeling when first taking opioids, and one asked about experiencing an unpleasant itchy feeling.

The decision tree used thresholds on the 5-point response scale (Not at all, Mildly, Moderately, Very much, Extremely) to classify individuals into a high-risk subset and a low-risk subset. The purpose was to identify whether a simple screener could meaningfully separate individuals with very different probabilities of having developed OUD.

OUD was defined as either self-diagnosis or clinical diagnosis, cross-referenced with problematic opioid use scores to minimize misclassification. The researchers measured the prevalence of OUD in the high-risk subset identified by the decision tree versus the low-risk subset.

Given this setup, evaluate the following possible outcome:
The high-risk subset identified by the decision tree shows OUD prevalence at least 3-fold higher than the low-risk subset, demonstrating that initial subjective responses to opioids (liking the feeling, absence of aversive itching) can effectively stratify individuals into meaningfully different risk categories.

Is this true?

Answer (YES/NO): NO